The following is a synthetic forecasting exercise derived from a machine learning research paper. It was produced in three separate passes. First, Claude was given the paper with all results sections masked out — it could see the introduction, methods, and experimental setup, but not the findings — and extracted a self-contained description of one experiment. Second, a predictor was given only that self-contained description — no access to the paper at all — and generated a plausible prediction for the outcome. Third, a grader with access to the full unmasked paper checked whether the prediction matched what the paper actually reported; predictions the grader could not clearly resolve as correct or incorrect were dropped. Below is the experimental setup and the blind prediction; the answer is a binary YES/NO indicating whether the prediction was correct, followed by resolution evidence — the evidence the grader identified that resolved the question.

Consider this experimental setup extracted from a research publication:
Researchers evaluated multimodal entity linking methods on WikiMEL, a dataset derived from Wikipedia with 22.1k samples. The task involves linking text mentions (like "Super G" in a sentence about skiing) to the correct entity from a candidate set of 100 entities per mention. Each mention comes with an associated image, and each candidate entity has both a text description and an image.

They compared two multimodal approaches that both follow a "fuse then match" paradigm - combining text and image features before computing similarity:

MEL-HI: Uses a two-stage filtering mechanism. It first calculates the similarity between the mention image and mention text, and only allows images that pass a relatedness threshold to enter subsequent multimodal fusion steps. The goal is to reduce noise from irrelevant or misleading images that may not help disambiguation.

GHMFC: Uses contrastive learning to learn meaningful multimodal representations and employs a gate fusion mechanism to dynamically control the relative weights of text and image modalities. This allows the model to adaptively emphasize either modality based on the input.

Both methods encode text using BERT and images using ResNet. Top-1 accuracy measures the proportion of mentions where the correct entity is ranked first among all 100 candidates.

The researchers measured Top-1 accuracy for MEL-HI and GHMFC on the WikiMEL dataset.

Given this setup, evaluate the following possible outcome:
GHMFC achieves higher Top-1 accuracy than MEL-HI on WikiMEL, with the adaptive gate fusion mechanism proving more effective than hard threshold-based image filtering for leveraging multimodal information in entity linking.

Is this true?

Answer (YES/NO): YES